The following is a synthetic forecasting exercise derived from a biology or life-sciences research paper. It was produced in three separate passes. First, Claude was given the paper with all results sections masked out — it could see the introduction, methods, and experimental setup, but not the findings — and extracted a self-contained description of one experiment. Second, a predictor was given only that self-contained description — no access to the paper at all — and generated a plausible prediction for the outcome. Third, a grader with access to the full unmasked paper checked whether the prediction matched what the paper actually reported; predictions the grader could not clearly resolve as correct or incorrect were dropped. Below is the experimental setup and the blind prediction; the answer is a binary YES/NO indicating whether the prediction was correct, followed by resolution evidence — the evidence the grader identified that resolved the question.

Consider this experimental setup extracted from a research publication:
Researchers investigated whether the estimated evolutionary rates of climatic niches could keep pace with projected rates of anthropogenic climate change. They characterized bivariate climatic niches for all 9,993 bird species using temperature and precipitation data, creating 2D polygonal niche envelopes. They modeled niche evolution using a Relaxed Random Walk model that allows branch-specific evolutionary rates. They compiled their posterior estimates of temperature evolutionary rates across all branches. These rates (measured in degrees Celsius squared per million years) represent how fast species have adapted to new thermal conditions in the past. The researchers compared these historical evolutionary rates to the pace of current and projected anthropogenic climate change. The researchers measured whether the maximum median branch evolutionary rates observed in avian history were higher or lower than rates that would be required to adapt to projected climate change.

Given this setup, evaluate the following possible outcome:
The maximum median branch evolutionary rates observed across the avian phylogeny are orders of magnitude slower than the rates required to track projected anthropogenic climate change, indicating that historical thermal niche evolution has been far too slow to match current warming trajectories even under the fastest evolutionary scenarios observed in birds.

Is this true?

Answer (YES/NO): NO